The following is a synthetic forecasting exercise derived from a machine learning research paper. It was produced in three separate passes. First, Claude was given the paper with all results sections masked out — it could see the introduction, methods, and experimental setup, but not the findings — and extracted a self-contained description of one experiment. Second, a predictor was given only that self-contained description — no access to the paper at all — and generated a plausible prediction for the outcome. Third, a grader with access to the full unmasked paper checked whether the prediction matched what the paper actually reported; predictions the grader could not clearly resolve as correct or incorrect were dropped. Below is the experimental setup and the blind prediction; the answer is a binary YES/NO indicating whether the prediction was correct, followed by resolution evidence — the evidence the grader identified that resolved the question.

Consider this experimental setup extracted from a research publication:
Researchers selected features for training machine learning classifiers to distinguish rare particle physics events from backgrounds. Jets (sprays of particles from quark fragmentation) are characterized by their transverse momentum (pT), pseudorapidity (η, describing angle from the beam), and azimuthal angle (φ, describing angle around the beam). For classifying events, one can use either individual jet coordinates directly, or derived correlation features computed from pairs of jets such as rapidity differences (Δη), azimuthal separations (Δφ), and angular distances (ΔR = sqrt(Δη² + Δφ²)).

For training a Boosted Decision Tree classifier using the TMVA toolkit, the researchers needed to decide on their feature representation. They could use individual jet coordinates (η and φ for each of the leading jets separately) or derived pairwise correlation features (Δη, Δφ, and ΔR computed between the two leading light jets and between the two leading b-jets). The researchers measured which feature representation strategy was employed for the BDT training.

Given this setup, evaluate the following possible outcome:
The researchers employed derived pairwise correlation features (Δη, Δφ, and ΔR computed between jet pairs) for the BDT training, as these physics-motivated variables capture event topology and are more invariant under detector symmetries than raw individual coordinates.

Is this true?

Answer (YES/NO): YES